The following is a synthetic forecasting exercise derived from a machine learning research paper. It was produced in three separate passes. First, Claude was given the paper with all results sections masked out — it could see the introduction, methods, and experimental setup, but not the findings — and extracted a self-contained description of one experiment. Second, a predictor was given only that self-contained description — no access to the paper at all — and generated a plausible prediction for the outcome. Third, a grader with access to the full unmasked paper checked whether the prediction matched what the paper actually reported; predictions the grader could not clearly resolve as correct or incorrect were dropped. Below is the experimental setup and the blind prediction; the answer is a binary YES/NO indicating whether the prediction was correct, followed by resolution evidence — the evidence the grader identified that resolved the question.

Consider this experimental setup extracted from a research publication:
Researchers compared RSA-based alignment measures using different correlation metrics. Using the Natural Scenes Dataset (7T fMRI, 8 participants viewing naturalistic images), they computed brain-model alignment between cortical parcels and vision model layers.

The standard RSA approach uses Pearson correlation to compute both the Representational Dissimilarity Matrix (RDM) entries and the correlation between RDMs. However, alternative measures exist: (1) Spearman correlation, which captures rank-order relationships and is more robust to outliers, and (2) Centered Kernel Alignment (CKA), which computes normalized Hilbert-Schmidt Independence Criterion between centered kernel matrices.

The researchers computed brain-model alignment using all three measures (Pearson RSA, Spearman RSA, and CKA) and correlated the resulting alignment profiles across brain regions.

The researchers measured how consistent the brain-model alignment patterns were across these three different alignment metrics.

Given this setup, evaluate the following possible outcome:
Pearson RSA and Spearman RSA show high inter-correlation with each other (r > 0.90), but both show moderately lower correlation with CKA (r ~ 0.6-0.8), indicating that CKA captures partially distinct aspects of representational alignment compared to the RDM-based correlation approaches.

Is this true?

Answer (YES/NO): NO